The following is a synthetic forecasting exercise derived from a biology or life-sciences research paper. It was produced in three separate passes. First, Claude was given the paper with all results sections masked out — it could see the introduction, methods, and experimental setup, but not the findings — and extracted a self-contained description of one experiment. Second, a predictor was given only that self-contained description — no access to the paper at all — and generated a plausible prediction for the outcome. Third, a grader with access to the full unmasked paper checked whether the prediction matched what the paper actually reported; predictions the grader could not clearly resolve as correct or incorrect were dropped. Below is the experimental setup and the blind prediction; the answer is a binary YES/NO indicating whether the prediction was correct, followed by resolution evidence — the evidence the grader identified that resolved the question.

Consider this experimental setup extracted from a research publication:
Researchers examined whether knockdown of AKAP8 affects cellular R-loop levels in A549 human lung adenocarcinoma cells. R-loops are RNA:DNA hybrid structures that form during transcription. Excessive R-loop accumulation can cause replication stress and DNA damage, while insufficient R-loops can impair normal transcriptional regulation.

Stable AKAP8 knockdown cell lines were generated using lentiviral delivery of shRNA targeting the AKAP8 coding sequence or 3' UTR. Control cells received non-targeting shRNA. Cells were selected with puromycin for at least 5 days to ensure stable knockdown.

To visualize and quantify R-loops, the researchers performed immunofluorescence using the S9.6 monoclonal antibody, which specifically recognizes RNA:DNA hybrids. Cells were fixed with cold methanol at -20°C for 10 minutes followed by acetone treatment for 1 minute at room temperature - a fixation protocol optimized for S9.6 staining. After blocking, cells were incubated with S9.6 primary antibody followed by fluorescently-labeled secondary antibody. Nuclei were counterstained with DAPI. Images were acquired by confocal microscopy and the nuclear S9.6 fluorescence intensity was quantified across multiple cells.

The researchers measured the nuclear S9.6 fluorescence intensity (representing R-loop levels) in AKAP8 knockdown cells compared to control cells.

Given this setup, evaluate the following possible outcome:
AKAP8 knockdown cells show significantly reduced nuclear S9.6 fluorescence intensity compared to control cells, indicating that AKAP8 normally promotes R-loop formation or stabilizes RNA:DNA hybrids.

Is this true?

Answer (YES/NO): YES